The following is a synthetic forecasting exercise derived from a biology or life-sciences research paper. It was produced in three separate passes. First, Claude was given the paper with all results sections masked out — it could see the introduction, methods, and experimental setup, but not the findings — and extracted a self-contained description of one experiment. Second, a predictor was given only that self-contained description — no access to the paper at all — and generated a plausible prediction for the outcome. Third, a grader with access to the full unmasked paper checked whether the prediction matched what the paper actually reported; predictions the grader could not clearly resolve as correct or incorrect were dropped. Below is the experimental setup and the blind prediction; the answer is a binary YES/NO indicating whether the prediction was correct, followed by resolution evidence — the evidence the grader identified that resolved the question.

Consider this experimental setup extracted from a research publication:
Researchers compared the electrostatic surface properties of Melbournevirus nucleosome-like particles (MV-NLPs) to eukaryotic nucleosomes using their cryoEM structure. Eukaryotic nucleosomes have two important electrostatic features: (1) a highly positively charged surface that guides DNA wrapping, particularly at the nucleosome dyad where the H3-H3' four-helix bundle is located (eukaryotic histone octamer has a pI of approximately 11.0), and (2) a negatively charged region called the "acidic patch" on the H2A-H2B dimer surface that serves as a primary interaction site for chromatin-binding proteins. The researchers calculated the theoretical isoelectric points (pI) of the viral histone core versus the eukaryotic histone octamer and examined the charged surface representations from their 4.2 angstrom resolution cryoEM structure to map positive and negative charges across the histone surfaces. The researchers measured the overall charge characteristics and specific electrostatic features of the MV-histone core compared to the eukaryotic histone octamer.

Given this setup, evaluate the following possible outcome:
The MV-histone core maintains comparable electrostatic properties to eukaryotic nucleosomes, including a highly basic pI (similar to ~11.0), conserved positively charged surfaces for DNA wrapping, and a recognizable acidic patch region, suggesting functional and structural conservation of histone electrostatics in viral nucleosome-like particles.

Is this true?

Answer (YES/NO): NO